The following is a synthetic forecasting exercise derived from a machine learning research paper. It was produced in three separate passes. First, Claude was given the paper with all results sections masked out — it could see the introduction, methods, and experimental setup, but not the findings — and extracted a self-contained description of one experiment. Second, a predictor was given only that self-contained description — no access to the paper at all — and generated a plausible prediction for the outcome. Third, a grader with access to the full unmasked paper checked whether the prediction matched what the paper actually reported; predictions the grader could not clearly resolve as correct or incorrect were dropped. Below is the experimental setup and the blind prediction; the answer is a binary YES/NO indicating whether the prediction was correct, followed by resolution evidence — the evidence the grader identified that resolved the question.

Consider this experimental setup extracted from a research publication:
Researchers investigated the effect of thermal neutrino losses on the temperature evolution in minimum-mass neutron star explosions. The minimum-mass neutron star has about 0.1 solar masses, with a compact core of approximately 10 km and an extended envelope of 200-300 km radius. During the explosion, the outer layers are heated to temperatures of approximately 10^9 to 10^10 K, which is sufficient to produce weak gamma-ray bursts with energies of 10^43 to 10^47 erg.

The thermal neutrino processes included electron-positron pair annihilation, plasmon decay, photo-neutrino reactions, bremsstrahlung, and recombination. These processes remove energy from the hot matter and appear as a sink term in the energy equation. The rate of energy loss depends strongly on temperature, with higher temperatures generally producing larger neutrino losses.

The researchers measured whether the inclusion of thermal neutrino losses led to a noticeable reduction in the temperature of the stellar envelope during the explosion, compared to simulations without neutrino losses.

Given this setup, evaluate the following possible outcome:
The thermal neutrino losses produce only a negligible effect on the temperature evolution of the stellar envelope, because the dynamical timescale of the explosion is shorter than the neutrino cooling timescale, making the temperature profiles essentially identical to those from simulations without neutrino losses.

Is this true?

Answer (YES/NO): NO